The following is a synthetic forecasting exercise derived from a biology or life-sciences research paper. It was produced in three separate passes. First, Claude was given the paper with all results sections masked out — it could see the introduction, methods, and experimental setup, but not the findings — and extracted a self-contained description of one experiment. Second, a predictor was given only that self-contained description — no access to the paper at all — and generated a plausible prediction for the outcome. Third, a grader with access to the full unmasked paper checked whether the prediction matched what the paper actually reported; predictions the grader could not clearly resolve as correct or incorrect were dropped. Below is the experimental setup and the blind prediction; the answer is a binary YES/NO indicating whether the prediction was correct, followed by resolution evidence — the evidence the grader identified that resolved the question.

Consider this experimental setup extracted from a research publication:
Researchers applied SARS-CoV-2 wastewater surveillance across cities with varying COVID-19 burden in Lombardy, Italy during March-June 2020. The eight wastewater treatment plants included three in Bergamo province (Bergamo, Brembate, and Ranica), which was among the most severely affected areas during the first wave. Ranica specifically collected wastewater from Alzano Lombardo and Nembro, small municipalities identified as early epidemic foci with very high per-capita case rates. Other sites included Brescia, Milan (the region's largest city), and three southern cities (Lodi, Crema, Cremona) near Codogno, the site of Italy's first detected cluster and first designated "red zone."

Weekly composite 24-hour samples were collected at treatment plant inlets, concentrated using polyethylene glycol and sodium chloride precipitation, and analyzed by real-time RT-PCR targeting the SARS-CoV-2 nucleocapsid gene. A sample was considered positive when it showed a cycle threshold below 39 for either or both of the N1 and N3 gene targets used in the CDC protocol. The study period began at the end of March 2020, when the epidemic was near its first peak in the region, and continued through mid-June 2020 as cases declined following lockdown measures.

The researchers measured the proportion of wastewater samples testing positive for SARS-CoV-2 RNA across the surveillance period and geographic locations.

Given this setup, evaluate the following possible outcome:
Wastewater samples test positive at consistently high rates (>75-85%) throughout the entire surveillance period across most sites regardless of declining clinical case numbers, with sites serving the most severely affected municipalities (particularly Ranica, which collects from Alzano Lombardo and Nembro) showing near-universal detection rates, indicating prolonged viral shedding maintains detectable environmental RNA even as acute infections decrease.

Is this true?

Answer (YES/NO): NO